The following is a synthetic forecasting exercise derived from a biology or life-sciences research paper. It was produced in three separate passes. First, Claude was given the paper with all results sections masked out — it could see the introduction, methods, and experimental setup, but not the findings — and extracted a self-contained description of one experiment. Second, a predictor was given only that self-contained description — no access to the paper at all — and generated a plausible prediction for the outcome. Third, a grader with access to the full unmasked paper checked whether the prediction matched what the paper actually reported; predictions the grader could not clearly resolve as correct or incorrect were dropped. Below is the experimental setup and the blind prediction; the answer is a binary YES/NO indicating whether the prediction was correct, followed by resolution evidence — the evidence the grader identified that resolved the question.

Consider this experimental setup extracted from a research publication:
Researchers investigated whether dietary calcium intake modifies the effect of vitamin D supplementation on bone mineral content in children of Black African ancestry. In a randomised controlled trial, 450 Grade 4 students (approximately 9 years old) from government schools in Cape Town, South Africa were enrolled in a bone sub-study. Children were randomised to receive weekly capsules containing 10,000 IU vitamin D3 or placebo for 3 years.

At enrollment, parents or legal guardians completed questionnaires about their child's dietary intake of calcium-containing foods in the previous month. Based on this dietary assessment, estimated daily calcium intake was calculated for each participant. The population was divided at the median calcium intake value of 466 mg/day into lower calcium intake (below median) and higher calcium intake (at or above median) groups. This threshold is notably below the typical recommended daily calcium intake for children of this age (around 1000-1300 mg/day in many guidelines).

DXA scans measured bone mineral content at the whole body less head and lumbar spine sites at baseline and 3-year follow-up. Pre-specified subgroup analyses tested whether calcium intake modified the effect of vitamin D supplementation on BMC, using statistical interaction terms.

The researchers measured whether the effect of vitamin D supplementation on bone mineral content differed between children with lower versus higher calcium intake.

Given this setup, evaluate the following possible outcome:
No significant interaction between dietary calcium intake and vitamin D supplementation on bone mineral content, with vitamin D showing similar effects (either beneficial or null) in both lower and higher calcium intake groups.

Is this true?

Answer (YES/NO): YES